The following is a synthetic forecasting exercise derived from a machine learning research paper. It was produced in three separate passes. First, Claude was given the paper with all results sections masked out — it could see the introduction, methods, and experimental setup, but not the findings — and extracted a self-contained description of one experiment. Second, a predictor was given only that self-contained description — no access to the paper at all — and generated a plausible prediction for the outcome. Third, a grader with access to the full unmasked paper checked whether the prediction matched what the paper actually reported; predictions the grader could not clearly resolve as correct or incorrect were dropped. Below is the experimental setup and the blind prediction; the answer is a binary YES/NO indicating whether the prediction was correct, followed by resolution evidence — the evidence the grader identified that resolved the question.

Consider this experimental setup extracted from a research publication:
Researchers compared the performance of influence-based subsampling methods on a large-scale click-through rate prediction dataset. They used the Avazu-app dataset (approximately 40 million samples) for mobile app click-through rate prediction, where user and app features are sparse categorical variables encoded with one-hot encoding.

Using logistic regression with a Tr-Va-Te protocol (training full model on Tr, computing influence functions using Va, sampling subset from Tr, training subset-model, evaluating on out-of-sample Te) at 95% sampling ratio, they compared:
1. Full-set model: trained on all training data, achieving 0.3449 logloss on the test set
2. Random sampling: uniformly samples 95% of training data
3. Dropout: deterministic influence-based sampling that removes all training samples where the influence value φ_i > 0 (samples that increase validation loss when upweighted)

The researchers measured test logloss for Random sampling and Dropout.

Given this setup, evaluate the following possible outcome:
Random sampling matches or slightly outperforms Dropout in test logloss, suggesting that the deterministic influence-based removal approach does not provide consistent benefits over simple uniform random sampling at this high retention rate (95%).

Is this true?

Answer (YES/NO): NO